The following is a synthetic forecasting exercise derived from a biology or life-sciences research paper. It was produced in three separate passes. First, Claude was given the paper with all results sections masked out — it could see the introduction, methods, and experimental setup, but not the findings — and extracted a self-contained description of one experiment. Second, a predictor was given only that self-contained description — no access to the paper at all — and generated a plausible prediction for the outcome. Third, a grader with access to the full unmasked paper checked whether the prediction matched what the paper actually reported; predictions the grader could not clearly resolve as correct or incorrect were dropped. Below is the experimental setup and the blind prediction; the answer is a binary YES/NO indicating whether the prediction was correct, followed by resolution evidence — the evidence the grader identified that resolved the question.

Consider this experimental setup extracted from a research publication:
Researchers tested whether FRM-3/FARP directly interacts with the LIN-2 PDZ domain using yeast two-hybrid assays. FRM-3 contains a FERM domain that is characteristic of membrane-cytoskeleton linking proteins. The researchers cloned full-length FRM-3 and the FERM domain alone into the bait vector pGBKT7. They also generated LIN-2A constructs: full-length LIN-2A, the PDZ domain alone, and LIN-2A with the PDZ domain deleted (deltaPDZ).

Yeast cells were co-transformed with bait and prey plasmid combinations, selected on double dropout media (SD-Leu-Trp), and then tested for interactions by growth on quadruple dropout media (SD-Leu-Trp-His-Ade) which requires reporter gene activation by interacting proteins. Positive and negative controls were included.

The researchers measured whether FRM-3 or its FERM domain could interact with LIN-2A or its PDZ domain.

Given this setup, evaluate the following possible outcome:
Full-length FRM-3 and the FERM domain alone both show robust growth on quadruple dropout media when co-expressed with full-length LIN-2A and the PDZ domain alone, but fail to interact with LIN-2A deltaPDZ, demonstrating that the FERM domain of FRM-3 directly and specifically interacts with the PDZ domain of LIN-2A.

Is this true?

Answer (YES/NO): NO